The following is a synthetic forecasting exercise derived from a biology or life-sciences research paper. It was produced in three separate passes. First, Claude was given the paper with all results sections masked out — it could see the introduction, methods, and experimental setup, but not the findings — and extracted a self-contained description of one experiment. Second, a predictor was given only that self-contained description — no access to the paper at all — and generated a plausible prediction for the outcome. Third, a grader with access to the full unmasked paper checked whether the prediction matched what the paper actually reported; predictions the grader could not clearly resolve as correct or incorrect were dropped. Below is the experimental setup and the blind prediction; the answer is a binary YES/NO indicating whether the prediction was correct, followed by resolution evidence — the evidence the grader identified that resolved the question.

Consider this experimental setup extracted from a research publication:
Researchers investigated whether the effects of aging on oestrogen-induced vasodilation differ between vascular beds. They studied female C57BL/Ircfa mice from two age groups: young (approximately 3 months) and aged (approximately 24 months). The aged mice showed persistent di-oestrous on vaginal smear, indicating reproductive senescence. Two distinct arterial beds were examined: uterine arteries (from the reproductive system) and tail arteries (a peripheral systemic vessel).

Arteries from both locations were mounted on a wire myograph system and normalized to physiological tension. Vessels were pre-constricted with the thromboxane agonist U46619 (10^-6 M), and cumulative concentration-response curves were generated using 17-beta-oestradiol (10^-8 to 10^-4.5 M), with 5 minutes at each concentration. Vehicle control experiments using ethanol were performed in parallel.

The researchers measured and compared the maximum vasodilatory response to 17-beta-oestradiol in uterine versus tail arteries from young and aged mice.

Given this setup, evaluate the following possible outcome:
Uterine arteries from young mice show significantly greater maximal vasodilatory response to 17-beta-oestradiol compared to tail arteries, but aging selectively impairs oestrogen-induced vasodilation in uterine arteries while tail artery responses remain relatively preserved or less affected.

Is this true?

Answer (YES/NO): NO